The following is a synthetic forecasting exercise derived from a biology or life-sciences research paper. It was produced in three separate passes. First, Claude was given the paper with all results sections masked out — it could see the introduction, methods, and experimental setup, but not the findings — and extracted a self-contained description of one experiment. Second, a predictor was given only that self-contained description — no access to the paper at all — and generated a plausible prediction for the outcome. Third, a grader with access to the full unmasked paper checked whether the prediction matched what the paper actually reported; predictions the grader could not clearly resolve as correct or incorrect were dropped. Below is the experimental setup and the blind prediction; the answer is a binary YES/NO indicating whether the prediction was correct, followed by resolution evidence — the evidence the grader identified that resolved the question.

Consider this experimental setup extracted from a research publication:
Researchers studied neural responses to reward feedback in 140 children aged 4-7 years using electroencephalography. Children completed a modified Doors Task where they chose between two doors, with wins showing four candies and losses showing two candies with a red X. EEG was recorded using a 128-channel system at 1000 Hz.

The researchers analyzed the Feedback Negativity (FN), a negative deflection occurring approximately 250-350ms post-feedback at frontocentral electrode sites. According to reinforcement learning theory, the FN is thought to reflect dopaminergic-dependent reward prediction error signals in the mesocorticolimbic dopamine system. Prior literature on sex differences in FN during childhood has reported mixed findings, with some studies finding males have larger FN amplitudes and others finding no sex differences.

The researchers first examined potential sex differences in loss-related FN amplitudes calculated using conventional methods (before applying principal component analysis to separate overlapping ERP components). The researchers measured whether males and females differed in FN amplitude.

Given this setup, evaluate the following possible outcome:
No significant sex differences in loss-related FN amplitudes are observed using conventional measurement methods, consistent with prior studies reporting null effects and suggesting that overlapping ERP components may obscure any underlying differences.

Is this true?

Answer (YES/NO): YES